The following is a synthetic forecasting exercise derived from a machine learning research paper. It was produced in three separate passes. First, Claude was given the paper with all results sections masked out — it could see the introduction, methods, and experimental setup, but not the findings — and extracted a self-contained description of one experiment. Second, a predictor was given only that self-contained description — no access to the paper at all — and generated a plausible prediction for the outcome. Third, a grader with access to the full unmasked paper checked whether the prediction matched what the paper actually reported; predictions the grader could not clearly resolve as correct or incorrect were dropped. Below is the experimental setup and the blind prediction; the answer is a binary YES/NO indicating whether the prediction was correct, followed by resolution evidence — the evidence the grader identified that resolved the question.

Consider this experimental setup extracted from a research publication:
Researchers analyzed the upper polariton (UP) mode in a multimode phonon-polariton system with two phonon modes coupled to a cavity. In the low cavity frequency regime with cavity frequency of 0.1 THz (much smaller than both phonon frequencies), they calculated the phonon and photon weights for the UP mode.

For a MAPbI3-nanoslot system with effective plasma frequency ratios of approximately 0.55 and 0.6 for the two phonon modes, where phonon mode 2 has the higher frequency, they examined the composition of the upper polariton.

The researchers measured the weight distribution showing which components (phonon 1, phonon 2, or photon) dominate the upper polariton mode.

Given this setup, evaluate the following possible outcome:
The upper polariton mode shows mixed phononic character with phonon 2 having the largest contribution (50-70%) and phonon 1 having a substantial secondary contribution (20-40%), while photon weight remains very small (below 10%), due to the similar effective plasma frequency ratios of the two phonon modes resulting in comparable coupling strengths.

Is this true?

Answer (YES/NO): NO